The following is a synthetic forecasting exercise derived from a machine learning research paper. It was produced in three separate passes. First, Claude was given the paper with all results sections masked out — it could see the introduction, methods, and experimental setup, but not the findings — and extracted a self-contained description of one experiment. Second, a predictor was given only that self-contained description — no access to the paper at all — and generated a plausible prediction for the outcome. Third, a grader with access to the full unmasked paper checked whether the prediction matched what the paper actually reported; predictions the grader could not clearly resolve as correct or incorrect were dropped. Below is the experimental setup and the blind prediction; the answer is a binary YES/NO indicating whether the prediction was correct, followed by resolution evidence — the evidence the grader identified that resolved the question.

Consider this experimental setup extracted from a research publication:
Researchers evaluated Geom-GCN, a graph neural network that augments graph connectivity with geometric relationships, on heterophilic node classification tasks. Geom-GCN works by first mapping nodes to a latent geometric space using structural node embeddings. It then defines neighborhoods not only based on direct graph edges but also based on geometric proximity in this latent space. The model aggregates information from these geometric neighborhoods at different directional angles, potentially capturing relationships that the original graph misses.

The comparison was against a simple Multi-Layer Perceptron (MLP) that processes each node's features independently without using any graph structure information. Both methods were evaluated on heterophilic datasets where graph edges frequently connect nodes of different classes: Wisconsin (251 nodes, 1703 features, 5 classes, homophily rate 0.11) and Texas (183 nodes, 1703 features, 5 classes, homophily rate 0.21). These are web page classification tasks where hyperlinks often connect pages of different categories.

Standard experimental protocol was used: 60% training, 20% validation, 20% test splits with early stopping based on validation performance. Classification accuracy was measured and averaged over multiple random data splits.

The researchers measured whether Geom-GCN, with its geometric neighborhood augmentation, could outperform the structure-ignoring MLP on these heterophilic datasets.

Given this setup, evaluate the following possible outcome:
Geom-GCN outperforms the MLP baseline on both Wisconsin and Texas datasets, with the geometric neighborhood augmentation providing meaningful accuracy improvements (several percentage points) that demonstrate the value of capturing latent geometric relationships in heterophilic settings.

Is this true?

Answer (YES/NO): NO